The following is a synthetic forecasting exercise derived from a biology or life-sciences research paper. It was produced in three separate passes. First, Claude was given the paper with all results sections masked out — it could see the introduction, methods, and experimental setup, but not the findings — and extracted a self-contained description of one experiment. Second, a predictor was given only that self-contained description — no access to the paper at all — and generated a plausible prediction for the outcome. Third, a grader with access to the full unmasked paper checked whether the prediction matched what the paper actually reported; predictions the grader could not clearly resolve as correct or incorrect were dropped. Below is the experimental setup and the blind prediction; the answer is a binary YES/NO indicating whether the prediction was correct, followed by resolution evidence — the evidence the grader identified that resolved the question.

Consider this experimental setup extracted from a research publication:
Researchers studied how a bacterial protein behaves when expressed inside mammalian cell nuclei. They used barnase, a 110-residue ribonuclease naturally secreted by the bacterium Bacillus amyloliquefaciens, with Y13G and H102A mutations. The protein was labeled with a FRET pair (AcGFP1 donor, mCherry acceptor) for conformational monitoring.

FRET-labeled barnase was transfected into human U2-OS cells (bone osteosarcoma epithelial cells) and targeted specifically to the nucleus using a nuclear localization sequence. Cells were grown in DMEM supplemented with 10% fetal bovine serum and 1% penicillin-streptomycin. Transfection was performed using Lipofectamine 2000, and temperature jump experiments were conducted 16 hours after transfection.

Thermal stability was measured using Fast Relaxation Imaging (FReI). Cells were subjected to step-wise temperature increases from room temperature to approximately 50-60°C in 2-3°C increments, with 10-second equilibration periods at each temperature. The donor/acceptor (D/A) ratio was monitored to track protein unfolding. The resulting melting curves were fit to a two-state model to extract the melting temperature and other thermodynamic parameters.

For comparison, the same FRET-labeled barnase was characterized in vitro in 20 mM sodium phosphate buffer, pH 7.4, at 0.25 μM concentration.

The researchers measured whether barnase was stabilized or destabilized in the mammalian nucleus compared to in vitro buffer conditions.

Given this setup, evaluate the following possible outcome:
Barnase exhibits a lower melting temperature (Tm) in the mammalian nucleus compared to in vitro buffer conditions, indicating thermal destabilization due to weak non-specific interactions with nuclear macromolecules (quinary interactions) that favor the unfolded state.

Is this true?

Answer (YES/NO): NO